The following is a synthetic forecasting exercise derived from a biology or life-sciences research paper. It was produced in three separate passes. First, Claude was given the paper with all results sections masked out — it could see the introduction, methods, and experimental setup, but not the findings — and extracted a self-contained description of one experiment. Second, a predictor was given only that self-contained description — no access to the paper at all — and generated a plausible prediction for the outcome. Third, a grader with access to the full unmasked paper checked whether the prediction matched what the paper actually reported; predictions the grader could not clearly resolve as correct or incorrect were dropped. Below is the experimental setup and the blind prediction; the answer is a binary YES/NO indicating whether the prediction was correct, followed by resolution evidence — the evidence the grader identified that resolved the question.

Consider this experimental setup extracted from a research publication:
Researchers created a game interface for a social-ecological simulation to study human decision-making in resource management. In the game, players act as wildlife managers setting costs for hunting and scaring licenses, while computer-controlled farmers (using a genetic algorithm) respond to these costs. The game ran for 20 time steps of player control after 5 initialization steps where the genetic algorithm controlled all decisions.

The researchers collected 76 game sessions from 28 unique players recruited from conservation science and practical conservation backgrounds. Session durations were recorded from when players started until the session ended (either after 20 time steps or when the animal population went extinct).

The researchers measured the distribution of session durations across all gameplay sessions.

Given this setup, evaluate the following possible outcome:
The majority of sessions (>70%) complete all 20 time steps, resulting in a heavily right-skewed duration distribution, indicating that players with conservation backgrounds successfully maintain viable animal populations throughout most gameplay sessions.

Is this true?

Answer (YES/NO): NO